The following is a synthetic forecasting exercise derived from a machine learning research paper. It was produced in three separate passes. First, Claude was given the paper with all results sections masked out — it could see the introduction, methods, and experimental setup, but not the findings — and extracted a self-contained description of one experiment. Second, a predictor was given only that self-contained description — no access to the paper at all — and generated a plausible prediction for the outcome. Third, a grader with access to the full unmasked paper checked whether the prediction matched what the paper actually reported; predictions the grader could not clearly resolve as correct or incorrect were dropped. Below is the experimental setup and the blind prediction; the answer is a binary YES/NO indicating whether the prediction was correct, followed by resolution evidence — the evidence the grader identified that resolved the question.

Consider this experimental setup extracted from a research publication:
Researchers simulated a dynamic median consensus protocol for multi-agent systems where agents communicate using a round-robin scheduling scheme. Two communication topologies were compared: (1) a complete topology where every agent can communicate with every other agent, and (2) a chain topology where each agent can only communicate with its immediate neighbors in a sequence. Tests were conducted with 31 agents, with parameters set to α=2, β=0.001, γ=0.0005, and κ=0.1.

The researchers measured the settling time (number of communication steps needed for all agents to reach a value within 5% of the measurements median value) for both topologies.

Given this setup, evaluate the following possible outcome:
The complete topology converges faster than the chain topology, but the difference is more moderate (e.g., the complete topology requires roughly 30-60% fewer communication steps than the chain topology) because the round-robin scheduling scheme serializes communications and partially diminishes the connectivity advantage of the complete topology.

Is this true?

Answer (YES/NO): NO